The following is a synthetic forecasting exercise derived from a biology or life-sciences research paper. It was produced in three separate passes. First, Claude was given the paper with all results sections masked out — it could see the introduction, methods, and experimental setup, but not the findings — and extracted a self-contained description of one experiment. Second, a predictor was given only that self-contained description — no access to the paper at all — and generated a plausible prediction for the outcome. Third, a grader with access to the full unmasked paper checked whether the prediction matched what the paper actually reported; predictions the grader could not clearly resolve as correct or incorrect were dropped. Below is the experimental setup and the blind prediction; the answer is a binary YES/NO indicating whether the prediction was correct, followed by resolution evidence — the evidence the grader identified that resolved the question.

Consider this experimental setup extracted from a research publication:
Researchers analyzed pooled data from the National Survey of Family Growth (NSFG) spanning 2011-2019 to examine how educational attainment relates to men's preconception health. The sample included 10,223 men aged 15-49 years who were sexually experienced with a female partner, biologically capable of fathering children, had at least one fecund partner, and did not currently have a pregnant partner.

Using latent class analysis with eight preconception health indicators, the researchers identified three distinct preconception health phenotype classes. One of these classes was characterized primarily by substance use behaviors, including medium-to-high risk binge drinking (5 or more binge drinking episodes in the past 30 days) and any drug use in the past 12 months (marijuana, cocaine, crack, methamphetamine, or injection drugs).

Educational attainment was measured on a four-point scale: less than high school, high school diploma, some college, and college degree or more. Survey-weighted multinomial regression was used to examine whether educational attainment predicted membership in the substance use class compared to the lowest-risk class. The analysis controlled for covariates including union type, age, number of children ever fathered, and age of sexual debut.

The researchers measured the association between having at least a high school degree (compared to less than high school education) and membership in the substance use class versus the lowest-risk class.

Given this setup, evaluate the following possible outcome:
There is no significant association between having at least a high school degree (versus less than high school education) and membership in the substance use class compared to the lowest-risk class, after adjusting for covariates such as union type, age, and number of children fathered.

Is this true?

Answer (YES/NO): NO